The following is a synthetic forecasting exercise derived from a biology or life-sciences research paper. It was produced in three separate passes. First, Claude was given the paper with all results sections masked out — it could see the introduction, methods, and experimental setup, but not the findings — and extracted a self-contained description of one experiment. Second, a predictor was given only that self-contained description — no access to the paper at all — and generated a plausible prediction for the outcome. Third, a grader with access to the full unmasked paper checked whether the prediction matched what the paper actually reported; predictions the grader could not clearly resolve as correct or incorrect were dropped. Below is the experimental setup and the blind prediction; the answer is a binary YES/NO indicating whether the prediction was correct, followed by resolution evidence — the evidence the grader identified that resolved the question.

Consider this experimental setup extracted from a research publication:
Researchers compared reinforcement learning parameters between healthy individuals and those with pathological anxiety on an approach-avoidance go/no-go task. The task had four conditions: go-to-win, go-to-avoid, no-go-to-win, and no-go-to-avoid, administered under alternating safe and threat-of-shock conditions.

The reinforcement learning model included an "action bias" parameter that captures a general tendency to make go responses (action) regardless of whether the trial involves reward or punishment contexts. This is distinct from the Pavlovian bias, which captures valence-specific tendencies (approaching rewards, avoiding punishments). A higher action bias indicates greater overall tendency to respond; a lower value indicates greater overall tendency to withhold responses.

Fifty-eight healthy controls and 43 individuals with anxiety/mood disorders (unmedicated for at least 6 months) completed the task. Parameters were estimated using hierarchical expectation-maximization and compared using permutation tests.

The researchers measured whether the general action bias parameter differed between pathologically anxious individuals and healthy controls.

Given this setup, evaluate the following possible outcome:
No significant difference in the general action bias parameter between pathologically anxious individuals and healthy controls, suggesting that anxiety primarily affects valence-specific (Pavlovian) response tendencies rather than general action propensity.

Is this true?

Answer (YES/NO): YES